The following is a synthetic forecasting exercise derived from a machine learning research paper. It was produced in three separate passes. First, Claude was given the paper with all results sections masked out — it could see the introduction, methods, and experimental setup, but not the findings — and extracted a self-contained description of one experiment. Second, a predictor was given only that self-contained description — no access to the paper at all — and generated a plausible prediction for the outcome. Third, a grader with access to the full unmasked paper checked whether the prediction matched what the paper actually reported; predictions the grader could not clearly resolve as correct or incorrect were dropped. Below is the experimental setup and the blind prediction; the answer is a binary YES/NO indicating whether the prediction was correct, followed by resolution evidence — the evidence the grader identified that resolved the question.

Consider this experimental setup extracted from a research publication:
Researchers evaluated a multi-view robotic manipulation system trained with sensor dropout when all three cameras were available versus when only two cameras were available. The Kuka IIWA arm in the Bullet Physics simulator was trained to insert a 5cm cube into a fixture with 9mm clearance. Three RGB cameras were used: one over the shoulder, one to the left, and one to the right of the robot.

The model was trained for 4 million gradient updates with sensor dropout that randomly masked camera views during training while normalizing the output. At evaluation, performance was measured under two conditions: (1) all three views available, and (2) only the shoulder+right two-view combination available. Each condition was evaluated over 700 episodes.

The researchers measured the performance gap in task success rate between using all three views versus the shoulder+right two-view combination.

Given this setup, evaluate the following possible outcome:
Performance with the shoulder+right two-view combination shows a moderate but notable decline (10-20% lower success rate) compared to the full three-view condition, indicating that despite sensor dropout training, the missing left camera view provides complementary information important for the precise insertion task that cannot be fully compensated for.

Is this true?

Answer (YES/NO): NO